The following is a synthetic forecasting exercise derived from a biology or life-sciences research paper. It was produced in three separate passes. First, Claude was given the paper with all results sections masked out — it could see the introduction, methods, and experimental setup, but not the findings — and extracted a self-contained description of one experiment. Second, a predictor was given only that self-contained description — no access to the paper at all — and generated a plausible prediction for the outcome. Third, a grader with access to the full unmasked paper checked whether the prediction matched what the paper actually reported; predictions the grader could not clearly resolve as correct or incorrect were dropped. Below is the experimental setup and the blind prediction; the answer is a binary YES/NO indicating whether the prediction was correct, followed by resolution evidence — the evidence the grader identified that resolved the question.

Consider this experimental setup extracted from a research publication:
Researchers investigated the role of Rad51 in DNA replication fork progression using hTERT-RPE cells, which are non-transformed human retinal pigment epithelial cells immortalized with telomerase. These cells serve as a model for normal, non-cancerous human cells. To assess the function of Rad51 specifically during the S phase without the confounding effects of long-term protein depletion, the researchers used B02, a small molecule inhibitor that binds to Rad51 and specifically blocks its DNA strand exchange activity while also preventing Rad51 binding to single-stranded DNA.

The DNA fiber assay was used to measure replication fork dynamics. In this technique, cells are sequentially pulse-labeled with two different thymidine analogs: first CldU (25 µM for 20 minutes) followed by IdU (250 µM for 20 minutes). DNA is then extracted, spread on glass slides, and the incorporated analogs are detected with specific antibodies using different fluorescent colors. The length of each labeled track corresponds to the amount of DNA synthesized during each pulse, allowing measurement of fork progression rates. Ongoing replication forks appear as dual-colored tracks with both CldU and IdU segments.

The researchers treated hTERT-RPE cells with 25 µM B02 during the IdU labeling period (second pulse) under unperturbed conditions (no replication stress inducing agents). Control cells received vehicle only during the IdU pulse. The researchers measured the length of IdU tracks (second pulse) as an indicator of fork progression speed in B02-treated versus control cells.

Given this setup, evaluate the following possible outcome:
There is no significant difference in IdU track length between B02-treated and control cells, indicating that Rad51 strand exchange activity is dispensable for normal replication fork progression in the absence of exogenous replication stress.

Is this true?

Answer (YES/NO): YES